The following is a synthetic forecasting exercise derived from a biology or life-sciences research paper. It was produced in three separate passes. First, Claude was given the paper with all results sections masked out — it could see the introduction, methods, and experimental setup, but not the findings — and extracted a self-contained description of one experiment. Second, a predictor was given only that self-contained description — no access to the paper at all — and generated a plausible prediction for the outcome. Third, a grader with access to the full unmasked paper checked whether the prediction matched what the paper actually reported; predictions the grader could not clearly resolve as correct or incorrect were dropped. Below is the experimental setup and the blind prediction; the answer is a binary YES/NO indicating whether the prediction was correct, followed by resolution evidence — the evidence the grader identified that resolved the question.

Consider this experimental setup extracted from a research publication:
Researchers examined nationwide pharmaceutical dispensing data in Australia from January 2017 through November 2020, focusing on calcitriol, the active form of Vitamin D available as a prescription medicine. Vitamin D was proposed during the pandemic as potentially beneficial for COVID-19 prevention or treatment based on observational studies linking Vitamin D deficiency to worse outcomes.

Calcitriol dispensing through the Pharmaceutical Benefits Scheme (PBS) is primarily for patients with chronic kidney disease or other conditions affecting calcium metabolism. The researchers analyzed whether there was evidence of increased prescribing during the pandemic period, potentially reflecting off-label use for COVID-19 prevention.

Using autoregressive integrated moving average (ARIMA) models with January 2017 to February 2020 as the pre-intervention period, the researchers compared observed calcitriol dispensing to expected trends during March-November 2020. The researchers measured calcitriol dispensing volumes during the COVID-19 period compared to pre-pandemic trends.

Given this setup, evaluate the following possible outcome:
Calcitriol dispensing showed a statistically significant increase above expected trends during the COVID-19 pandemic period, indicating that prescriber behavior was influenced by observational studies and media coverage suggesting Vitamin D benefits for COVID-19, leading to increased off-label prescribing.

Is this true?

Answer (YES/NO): NO